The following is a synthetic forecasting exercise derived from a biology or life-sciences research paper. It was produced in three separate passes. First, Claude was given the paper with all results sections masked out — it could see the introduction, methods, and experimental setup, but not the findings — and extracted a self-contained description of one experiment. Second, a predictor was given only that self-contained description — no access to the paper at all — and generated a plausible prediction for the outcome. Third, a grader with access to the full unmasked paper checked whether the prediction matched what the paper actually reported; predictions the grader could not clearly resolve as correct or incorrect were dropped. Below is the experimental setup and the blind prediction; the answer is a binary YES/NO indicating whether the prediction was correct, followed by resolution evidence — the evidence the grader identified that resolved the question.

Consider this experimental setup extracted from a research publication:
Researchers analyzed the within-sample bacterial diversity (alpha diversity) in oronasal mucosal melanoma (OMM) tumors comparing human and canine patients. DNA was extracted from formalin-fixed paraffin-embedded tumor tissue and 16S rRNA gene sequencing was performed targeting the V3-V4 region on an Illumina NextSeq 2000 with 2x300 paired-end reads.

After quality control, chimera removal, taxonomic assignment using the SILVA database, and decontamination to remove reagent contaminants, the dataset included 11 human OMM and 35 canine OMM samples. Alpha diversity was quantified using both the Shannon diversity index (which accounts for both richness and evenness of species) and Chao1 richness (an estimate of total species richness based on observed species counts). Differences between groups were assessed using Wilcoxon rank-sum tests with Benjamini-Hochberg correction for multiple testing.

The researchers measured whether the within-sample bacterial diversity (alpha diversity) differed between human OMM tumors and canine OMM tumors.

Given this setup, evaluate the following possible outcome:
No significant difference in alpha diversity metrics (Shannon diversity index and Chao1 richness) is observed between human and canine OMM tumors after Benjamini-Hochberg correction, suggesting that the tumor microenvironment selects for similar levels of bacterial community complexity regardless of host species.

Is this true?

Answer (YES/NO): NO